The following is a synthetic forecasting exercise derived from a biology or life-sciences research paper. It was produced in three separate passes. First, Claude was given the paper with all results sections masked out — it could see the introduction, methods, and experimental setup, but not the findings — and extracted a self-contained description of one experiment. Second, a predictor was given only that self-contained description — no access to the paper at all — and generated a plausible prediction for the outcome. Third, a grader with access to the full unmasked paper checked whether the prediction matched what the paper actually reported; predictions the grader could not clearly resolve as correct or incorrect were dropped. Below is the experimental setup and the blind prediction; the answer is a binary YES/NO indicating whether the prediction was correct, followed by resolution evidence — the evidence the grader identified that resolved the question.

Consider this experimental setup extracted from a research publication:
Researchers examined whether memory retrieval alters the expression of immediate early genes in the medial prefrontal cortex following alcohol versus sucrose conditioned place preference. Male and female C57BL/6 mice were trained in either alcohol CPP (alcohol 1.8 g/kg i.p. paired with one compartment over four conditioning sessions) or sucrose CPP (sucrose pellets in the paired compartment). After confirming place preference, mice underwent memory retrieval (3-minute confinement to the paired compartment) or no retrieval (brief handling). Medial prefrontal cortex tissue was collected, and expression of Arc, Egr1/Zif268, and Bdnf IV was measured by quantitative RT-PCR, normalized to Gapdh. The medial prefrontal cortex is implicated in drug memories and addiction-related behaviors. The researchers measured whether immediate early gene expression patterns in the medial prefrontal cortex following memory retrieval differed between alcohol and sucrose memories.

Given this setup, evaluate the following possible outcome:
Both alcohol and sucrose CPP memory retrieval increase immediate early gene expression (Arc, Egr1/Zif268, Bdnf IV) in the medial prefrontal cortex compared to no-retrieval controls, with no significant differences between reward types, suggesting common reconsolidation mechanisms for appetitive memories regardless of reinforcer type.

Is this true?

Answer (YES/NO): NO